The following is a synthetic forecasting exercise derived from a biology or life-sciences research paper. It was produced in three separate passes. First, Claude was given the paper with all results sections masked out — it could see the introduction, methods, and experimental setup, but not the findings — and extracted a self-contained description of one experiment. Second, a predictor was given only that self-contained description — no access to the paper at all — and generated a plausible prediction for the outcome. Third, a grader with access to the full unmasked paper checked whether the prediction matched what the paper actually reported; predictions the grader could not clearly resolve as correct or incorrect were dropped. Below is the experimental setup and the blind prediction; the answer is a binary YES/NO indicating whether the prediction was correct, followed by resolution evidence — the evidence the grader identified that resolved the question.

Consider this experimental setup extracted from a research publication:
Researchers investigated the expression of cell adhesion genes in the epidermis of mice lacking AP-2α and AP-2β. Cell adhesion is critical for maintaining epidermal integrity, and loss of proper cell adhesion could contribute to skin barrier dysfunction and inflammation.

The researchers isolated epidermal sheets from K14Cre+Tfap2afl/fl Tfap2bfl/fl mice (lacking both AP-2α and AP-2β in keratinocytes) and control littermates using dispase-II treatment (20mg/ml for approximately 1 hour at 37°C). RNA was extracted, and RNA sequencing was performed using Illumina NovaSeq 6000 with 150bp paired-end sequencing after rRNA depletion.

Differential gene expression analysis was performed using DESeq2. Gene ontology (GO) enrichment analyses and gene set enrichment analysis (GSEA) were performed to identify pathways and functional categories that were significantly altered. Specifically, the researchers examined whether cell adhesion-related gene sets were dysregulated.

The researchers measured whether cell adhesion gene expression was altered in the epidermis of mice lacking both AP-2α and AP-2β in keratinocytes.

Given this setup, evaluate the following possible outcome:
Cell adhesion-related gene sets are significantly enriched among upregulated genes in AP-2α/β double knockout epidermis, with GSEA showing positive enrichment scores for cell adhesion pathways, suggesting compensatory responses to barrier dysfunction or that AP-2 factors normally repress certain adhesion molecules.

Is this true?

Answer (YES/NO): NO